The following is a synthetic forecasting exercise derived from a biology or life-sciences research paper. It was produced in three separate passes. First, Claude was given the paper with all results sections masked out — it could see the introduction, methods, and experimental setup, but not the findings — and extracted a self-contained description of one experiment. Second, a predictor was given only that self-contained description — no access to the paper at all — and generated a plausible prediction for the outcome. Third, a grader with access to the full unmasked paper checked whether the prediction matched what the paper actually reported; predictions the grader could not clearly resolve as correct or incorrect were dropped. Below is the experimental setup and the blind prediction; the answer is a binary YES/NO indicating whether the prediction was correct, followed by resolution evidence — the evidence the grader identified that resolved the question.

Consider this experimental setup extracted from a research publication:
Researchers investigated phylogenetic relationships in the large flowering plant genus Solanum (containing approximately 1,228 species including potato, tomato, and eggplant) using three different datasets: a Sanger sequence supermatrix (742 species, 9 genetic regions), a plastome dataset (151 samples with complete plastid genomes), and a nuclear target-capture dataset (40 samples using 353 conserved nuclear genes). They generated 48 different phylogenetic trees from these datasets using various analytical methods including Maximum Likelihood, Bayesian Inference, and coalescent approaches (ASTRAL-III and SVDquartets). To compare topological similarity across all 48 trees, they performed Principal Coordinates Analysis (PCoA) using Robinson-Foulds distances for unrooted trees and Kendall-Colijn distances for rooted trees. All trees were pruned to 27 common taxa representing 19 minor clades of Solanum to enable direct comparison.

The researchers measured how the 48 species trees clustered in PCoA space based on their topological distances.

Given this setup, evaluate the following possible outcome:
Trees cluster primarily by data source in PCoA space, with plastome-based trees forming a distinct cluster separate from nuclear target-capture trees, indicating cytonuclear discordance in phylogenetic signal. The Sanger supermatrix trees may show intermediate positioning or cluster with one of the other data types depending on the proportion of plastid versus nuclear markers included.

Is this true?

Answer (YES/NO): YES